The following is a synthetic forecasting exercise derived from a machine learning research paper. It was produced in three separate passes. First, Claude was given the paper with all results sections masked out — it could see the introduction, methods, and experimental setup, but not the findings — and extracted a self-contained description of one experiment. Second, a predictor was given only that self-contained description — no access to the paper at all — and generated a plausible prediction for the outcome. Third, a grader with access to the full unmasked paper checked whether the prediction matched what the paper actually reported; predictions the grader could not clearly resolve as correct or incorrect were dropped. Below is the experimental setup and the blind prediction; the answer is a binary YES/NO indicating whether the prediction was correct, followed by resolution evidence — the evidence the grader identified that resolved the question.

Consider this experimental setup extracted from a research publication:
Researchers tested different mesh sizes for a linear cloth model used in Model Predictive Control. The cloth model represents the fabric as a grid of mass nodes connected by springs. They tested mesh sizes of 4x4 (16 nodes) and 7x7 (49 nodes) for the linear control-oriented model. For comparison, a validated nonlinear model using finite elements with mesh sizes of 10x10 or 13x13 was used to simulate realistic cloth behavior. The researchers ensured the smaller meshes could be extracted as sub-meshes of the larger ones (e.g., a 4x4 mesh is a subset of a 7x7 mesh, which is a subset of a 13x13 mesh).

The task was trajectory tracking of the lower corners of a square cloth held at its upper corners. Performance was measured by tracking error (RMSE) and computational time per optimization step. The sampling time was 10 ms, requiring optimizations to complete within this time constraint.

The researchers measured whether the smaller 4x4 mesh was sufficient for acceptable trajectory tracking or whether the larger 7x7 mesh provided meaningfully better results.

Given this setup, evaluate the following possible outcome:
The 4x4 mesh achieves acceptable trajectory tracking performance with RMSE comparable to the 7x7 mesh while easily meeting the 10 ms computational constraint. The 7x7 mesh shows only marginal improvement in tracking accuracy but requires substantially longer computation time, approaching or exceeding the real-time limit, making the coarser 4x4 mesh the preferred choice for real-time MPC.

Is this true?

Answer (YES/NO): NO